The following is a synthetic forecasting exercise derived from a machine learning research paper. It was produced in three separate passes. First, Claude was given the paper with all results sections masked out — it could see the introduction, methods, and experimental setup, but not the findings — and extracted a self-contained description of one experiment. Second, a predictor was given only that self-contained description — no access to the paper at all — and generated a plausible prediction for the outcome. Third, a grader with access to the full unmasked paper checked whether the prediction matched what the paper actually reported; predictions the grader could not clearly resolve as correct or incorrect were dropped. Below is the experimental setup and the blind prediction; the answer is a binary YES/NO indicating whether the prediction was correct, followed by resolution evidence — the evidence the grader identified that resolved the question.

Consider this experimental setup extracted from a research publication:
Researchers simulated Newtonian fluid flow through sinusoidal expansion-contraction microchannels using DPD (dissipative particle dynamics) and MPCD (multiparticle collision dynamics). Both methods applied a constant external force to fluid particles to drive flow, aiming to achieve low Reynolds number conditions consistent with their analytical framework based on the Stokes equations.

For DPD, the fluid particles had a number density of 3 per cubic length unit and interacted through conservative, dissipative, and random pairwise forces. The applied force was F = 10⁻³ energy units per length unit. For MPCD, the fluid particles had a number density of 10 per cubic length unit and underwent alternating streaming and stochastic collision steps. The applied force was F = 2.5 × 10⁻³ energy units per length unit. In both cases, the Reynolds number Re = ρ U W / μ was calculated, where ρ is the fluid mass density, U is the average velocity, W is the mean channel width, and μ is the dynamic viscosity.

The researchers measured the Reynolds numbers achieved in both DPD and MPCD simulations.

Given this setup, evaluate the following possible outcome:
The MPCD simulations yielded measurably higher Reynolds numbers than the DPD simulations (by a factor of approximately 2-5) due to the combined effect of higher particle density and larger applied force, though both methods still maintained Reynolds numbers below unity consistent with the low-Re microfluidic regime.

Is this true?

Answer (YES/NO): NO